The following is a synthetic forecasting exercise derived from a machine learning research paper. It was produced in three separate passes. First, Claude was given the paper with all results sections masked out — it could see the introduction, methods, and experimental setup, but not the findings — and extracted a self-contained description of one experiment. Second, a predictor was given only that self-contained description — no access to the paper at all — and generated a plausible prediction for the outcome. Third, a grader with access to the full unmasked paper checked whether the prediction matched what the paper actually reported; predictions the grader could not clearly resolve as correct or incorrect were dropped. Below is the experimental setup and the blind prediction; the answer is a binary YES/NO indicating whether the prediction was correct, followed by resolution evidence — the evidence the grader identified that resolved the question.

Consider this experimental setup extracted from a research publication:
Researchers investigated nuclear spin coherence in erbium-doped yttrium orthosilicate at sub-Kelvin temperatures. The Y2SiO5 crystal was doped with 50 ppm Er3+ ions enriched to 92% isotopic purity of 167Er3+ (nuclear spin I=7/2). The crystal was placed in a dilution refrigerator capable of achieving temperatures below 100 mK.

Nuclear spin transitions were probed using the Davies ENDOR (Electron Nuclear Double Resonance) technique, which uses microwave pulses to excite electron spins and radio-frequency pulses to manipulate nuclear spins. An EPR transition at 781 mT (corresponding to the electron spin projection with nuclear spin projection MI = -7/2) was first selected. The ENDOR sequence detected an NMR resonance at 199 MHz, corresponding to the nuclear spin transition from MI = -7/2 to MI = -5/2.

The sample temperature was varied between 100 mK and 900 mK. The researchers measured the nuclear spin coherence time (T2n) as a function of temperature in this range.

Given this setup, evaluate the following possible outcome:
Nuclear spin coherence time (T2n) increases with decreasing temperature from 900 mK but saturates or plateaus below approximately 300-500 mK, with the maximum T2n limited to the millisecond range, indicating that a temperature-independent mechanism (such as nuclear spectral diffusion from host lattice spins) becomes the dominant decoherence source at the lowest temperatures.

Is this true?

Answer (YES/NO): NO